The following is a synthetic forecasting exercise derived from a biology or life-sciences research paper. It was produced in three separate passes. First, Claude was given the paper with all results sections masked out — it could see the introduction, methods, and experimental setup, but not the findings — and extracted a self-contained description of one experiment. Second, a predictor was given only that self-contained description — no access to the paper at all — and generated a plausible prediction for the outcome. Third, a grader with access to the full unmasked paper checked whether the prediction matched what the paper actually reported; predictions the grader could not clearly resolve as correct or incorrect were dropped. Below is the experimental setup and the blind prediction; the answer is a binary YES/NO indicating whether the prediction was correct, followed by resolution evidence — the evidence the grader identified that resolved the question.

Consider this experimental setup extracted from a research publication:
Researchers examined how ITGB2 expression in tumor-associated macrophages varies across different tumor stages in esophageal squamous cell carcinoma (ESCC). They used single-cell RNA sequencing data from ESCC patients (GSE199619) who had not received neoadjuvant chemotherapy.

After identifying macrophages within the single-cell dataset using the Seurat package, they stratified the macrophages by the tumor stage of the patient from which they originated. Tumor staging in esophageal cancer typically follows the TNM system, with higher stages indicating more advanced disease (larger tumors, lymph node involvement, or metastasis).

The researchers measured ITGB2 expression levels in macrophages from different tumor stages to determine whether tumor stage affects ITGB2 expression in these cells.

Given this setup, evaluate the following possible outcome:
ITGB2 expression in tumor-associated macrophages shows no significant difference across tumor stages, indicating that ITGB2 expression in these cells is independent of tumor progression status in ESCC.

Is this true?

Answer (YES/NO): NO